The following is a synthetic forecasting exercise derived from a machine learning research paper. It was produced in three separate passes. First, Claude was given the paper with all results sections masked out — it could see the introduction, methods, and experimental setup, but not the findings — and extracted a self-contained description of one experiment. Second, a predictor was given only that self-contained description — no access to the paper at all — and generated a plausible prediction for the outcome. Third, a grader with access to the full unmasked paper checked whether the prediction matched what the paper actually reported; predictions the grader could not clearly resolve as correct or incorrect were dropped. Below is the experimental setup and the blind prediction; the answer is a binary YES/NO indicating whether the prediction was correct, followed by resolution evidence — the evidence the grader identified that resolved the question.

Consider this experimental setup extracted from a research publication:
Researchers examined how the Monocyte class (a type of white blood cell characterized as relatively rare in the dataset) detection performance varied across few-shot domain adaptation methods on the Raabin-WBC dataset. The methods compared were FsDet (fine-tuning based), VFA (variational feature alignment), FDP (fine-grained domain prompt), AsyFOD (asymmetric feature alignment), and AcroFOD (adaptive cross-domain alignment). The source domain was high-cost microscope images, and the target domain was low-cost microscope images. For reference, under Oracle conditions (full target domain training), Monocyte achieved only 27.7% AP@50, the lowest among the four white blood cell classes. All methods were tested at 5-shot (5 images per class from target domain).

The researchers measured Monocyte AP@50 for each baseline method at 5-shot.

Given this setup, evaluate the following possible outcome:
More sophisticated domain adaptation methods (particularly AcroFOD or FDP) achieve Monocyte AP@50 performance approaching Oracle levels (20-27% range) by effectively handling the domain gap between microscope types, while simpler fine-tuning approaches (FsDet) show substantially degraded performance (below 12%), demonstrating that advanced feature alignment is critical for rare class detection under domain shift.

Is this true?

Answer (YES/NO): NO